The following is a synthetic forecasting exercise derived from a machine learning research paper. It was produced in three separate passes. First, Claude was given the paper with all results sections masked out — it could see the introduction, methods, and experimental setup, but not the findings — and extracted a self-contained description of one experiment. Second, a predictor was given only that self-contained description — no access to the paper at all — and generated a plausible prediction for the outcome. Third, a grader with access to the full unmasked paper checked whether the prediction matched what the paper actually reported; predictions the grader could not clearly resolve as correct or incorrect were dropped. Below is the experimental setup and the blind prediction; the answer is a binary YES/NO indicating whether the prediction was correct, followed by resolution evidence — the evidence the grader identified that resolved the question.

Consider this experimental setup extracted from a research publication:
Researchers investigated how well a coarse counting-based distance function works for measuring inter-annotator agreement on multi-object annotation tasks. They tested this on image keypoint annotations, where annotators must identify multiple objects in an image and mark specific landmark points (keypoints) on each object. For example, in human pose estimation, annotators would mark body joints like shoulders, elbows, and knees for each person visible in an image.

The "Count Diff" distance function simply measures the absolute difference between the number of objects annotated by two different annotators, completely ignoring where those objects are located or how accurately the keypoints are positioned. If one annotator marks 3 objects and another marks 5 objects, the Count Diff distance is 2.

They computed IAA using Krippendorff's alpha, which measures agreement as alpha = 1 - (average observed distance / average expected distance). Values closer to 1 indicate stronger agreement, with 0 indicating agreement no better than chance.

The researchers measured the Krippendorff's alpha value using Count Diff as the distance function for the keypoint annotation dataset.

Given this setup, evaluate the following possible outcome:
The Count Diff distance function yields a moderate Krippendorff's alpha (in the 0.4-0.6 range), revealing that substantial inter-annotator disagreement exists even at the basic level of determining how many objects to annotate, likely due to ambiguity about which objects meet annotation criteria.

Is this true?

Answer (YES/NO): NO